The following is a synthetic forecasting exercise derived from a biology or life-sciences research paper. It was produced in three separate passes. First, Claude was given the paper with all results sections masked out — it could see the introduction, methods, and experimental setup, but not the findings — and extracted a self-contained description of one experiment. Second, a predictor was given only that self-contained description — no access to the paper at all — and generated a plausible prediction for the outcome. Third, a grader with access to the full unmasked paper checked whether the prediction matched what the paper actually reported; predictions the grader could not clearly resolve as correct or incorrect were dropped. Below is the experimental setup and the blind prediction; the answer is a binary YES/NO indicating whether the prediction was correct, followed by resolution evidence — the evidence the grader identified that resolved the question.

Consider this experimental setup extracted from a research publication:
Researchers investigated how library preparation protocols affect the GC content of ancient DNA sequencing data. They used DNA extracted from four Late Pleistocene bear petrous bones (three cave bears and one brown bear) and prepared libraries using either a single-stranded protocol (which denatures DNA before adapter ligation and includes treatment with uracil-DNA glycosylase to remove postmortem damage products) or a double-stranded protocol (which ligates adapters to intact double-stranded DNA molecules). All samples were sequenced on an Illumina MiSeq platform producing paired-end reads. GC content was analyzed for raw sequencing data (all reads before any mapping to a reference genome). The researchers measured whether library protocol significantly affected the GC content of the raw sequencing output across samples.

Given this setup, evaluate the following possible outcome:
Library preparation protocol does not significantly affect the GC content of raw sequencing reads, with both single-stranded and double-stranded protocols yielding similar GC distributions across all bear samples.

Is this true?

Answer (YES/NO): NO